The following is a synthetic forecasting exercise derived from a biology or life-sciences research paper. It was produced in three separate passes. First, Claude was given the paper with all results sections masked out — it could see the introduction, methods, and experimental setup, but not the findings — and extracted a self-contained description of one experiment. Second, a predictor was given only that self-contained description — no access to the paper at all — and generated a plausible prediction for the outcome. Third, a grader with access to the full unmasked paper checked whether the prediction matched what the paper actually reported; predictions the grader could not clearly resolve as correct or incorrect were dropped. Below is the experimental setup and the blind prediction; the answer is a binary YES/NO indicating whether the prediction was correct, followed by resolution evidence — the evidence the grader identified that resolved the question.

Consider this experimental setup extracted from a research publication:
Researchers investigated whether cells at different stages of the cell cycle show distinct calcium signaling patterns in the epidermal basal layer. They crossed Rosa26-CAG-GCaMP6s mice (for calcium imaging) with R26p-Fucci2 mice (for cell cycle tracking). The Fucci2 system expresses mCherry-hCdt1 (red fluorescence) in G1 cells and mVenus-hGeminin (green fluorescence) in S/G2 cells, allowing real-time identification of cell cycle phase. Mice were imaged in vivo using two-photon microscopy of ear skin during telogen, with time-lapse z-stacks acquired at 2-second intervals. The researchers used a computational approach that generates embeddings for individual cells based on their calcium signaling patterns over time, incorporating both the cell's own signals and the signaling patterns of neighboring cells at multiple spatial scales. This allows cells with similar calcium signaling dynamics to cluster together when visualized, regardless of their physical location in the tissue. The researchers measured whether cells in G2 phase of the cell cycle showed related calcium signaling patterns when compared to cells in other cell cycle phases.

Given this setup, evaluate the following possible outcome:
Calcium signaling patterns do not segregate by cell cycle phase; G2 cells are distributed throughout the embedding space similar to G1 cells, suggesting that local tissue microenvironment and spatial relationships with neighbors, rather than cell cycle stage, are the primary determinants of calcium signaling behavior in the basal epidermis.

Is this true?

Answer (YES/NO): NO